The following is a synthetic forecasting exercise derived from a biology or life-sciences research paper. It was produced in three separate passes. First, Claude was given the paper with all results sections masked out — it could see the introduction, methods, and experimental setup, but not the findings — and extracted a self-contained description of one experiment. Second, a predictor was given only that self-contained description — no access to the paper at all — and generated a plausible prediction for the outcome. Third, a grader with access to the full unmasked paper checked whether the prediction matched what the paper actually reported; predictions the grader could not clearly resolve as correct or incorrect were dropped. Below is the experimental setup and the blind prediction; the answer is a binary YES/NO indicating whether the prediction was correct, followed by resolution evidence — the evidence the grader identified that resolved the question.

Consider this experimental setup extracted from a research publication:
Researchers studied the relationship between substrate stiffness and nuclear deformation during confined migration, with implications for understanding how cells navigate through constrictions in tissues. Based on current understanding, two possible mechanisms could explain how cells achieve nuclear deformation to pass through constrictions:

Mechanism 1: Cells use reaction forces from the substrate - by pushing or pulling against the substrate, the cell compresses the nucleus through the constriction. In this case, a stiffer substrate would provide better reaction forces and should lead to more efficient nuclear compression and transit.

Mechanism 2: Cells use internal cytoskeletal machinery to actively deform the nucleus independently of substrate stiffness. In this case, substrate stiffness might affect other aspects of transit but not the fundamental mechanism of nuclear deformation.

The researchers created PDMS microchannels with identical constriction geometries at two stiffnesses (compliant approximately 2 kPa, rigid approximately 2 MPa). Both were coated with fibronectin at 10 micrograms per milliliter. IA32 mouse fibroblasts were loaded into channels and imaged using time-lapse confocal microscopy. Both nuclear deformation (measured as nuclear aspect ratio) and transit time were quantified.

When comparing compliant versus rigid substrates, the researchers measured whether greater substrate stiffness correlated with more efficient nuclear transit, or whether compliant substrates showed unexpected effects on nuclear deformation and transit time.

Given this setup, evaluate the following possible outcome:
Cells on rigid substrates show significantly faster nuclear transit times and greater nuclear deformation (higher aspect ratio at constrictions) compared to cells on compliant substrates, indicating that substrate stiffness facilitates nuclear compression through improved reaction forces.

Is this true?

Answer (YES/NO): NO